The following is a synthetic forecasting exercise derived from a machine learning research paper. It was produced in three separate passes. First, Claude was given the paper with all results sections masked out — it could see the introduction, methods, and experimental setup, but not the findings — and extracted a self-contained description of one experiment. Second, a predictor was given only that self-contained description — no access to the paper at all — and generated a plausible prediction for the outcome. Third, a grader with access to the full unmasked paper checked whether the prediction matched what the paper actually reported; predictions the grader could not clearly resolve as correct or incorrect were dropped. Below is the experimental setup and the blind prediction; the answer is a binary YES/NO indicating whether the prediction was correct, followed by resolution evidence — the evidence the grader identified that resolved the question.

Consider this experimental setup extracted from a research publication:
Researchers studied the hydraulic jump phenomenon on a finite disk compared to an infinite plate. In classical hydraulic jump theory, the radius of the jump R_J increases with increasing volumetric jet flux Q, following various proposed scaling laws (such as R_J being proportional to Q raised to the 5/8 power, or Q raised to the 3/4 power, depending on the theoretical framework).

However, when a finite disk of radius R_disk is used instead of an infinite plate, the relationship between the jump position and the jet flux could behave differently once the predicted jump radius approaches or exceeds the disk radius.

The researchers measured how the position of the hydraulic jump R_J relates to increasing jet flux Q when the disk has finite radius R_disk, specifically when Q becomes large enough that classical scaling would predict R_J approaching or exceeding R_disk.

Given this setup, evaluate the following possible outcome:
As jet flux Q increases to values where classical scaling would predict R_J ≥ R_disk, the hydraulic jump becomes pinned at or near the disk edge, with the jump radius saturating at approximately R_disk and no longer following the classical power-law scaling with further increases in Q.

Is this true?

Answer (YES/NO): YES